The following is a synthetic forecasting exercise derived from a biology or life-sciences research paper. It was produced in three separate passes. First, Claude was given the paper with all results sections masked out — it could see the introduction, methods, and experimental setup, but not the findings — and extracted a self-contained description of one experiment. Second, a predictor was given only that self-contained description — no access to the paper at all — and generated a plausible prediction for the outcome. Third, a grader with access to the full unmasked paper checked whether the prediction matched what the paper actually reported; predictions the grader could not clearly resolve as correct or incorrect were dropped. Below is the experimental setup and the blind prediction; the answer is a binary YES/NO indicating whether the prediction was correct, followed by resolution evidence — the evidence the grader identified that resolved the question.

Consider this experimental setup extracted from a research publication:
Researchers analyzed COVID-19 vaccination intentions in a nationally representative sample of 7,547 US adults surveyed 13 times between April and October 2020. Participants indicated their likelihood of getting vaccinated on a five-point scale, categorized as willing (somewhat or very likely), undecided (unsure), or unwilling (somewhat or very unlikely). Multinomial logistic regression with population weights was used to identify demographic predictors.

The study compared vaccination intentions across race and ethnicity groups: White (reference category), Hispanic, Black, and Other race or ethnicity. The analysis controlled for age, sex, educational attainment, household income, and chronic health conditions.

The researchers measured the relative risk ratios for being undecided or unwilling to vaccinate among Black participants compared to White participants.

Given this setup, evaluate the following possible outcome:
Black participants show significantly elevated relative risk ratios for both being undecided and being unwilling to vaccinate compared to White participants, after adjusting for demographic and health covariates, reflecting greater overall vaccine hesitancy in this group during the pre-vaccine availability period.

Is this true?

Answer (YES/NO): YES